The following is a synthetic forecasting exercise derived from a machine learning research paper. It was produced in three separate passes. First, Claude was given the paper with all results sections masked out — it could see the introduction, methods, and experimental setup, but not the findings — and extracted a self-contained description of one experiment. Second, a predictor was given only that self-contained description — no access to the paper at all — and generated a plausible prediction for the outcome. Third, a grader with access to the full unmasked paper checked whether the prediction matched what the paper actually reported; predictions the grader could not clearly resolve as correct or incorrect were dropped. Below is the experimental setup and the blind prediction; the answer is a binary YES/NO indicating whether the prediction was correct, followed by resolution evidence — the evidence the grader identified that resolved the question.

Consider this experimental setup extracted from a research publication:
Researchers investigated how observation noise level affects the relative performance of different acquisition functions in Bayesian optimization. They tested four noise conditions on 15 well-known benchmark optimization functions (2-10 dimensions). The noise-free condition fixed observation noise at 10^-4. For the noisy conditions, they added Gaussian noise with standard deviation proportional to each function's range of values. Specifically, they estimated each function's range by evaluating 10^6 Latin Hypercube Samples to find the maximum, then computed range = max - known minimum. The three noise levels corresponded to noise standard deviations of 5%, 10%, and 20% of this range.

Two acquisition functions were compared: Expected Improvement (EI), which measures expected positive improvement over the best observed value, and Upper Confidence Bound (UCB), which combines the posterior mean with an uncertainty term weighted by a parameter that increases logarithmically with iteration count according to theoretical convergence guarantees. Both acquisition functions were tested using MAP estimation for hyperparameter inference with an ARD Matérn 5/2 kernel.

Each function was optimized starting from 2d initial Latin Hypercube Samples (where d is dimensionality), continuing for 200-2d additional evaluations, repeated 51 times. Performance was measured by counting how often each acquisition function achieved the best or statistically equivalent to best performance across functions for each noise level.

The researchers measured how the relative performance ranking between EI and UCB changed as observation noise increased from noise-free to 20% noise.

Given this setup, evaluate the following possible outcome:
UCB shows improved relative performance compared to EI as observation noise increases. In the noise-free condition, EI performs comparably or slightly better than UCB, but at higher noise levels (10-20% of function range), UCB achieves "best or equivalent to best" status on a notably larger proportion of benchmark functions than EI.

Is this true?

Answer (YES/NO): NO